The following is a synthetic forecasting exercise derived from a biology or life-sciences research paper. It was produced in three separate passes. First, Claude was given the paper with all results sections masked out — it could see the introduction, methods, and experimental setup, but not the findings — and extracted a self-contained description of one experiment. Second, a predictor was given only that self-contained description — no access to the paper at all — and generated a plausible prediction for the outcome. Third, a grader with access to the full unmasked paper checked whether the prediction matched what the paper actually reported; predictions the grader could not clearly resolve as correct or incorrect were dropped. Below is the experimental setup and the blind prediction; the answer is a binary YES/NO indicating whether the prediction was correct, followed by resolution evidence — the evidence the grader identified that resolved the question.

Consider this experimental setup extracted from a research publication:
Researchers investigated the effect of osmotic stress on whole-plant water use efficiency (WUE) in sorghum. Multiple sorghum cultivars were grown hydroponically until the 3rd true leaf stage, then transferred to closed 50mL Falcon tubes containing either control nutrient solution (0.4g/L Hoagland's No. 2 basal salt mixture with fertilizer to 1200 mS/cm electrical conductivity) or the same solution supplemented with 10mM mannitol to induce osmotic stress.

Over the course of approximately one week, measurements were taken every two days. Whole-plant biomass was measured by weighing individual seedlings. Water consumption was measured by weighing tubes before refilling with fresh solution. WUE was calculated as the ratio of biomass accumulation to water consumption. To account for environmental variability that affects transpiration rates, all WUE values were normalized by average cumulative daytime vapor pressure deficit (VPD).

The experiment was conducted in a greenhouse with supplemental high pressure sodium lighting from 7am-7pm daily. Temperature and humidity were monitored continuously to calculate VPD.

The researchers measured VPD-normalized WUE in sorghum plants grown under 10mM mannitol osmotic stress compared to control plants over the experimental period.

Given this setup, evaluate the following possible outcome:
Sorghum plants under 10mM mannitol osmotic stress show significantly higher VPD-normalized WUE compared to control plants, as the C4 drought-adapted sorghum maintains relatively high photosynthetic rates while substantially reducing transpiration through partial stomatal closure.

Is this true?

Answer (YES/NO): NO